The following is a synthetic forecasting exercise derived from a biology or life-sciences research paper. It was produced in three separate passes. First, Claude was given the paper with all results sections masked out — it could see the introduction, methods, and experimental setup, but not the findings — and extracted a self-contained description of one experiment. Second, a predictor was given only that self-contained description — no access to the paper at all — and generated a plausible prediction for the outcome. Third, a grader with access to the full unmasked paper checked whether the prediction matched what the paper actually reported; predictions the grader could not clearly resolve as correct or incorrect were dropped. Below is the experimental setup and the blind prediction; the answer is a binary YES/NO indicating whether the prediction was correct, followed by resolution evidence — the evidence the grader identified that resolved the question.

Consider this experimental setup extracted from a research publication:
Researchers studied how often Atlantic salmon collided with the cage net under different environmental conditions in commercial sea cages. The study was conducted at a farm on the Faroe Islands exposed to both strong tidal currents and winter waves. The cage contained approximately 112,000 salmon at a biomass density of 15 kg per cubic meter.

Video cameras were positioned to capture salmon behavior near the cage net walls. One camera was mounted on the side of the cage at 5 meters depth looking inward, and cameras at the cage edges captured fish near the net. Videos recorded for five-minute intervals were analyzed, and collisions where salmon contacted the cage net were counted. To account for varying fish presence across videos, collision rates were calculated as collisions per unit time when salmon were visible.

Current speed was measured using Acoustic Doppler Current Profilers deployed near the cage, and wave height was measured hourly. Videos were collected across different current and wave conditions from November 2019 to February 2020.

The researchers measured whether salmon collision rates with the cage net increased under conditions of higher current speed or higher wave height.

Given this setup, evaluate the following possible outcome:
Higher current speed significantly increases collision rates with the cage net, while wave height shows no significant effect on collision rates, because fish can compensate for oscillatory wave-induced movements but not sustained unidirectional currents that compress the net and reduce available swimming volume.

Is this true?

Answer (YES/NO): NO